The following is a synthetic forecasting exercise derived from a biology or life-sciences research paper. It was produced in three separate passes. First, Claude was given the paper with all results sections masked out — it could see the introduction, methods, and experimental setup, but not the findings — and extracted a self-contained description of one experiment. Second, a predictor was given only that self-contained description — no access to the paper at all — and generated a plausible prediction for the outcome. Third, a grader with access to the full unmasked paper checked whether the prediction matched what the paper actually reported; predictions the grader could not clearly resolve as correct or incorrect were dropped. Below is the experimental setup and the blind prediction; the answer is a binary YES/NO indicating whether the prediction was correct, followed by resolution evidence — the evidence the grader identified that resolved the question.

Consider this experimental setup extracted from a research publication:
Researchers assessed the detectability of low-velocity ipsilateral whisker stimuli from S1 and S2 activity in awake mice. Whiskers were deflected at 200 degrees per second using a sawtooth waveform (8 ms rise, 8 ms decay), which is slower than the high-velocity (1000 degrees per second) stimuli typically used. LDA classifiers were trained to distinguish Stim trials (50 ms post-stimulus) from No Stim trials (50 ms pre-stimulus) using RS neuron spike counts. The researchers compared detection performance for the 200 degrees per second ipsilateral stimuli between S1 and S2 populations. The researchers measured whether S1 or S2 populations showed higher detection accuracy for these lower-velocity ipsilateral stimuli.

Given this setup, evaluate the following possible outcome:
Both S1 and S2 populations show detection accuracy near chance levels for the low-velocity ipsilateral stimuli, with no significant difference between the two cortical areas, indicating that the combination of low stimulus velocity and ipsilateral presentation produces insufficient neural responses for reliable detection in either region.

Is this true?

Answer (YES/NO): NO